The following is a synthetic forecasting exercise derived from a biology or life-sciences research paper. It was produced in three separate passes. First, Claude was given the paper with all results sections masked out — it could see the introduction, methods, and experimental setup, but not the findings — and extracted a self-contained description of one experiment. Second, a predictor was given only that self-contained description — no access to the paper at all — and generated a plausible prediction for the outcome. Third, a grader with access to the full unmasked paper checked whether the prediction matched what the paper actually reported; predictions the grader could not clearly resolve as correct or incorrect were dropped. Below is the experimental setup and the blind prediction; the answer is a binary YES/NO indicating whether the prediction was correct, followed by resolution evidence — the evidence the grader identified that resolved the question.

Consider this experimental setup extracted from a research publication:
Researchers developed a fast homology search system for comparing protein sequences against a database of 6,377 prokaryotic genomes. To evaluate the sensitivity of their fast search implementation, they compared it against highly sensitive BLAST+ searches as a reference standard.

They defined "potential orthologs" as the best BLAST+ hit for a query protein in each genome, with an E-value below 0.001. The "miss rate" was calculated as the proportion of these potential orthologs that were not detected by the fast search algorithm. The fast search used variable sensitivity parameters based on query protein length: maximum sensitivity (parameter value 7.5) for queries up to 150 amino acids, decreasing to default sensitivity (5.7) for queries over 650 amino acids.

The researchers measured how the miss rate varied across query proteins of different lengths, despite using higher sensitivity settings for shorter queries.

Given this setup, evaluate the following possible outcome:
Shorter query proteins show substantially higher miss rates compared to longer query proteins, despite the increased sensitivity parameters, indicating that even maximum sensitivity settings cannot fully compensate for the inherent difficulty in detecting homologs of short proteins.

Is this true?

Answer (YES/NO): YES